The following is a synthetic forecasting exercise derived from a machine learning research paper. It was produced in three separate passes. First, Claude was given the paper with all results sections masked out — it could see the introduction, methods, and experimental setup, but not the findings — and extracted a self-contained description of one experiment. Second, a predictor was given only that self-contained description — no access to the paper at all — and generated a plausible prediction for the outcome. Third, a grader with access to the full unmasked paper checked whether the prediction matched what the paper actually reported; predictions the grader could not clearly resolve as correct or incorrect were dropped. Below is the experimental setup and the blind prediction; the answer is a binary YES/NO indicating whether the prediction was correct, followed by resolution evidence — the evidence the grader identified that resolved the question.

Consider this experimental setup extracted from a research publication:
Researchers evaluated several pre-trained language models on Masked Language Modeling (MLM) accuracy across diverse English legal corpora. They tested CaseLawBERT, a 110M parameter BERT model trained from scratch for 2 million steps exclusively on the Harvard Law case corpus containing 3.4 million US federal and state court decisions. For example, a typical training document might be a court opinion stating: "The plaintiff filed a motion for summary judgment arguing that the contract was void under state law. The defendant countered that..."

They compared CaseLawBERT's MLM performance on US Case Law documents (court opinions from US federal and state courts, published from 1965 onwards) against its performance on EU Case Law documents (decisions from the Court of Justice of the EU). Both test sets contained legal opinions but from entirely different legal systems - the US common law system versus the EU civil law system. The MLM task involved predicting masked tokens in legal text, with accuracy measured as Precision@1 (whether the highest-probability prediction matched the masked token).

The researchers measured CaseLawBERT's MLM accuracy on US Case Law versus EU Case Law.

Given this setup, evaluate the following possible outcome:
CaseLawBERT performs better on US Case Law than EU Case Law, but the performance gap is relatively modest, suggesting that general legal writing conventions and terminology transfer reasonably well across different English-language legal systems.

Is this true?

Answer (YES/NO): NO